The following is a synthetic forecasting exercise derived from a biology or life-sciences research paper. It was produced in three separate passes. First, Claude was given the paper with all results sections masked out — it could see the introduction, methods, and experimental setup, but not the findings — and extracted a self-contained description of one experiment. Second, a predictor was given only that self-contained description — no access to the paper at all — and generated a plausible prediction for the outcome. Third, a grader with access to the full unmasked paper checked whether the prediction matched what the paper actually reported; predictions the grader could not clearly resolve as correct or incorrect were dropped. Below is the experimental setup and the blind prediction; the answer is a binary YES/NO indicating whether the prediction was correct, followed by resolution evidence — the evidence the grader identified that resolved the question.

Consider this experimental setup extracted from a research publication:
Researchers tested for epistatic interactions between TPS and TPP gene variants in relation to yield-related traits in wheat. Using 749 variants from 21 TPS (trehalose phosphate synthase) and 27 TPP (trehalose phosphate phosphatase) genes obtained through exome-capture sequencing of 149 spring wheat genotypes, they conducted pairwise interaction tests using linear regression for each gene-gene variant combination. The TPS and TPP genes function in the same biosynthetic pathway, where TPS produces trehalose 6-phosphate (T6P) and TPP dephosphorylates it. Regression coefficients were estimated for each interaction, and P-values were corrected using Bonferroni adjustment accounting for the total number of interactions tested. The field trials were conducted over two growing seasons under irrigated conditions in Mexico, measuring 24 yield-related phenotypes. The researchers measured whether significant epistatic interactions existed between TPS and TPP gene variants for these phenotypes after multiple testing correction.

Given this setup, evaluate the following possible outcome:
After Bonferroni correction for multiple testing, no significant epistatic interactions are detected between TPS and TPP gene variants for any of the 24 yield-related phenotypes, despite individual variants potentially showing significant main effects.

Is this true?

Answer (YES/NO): NO